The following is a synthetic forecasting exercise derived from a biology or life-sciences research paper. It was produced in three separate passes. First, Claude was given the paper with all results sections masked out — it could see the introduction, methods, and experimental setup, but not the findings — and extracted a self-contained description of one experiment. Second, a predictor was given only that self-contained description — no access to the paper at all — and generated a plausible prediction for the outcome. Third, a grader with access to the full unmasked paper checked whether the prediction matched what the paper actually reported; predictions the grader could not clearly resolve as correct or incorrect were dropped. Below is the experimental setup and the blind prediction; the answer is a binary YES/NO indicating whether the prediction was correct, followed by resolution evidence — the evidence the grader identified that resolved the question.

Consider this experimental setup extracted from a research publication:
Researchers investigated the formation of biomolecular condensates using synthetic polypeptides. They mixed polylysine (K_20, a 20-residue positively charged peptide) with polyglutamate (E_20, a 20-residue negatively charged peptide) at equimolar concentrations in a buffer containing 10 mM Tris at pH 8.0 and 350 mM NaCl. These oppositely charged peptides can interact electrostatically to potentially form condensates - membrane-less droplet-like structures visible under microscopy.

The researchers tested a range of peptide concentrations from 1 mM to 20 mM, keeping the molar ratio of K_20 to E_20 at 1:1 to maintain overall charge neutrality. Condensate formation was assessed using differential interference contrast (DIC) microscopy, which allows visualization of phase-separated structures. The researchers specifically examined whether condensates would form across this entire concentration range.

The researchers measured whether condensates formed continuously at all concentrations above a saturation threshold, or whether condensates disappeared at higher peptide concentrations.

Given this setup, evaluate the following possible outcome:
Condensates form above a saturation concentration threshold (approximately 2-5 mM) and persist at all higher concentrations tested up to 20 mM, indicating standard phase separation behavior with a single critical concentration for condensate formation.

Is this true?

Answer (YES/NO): NO